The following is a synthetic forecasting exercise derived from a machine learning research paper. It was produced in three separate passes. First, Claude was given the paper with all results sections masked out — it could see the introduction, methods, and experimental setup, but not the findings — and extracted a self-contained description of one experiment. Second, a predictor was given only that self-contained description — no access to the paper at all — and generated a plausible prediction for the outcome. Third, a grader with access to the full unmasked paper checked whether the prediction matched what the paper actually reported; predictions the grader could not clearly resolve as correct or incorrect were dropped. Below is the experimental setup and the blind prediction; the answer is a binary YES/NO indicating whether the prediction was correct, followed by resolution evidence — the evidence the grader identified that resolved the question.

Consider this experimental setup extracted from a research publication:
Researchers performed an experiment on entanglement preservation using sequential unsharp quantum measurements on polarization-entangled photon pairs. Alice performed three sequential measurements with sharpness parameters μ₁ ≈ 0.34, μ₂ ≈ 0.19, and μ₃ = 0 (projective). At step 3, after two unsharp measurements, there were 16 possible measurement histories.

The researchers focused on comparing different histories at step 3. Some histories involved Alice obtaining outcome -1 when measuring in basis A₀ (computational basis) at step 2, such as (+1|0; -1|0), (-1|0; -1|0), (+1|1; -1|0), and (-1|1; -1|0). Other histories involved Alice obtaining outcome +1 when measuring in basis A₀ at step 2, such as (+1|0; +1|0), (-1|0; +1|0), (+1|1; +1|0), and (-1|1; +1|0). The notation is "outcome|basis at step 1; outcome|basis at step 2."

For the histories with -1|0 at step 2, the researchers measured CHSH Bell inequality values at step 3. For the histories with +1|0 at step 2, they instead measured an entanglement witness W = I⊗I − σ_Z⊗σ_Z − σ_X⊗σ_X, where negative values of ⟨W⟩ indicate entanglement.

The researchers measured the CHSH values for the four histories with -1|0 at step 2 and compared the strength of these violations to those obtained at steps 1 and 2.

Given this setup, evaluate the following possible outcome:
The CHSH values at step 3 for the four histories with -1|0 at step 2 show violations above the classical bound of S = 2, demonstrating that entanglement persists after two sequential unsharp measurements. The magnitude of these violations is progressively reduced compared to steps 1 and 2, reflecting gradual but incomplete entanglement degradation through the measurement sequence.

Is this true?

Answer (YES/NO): NO